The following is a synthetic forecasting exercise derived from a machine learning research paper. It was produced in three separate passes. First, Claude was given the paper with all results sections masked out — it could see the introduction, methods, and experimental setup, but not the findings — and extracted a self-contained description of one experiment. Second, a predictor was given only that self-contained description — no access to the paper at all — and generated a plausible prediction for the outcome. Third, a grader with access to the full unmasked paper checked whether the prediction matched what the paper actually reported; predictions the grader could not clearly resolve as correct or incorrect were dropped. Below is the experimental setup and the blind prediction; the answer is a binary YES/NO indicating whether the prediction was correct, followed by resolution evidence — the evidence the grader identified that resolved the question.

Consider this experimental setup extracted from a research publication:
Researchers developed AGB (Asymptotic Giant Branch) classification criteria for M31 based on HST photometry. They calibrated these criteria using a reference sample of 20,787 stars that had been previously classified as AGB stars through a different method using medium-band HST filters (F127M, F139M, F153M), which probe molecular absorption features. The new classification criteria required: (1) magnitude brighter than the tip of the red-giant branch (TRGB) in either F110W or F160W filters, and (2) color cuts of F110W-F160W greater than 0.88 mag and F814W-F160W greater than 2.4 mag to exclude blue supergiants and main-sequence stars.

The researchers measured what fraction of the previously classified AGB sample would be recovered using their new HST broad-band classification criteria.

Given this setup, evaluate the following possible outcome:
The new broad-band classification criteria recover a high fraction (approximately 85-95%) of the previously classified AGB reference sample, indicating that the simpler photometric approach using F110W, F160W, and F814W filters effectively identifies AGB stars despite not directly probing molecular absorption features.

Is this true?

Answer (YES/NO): NO